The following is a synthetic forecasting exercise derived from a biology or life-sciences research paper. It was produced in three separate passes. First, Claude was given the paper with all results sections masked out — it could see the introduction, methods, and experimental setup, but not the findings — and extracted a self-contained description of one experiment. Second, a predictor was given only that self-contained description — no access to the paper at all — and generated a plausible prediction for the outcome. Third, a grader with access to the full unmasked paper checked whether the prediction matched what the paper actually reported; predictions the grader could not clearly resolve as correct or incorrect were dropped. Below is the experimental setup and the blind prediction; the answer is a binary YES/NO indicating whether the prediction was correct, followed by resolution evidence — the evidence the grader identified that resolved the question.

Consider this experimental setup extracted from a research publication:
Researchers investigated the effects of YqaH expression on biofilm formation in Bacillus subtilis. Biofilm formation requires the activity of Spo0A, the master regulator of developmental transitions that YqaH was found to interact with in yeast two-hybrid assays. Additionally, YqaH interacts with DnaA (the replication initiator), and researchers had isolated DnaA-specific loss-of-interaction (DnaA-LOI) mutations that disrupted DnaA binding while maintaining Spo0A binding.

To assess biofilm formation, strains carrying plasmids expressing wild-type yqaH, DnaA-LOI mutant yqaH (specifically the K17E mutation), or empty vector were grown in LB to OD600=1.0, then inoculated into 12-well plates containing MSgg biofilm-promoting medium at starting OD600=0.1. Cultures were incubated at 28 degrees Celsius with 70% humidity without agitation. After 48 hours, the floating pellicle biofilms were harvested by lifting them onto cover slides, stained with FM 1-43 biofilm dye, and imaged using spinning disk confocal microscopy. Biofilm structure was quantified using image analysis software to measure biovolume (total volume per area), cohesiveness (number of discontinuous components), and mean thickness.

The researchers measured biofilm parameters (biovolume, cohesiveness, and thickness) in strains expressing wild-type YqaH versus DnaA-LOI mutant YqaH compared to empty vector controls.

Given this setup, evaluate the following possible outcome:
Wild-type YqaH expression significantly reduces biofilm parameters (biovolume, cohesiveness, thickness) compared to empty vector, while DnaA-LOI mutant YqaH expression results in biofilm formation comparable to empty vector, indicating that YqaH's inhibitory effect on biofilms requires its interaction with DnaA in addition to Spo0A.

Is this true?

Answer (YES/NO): YES